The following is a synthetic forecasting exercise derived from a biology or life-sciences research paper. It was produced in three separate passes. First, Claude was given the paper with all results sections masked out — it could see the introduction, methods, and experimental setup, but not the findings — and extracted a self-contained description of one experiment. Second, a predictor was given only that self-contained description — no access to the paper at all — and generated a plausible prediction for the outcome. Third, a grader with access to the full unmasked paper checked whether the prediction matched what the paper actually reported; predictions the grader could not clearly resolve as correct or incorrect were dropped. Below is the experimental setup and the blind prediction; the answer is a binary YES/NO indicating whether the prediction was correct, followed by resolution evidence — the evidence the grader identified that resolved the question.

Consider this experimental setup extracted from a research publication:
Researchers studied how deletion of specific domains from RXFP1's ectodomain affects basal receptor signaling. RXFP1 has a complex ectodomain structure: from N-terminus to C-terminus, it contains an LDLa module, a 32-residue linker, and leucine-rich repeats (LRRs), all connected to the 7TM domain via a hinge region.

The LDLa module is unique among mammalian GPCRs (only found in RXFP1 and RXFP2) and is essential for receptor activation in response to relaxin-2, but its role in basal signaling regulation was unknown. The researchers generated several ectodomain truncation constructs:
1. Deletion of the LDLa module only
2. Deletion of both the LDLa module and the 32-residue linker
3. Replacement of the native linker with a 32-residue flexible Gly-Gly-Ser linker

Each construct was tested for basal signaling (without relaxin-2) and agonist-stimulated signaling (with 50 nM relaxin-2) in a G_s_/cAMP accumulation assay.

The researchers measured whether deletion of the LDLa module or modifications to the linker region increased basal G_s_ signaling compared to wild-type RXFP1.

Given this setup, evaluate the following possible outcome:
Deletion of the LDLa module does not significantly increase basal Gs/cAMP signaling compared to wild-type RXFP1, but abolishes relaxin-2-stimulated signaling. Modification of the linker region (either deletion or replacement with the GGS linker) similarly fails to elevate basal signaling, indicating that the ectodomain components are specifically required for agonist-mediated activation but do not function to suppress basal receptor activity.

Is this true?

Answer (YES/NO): YES